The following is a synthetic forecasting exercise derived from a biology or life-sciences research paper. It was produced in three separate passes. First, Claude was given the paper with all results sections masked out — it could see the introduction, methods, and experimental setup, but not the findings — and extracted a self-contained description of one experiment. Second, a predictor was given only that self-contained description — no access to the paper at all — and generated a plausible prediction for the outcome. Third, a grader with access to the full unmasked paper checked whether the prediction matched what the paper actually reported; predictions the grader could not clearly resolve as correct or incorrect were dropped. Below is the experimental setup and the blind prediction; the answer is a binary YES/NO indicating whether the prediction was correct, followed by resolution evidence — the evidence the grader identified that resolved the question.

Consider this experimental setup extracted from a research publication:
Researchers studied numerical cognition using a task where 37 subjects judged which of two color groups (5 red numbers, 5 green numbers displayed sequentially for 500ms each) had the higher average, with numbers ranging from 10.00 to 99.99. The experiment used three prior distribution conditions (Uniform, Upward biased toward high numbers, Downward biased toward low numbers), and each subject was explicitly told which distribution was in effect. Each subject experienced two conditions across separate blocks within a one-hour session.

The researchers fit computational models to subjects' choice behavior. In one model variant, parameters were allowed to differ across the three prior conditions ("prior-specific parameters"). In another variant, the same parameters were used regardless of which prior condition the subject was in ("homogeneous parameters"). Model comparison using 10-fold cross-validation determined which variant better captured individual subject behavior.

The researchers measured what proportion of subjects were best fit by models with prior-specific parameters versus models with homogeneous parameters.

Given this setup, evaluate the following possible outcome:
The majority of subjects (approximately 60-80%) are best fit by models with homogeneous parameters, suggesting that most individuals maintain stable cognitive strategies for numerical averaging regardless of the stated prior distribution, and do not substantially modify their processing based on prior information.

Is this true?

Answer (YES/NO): NO